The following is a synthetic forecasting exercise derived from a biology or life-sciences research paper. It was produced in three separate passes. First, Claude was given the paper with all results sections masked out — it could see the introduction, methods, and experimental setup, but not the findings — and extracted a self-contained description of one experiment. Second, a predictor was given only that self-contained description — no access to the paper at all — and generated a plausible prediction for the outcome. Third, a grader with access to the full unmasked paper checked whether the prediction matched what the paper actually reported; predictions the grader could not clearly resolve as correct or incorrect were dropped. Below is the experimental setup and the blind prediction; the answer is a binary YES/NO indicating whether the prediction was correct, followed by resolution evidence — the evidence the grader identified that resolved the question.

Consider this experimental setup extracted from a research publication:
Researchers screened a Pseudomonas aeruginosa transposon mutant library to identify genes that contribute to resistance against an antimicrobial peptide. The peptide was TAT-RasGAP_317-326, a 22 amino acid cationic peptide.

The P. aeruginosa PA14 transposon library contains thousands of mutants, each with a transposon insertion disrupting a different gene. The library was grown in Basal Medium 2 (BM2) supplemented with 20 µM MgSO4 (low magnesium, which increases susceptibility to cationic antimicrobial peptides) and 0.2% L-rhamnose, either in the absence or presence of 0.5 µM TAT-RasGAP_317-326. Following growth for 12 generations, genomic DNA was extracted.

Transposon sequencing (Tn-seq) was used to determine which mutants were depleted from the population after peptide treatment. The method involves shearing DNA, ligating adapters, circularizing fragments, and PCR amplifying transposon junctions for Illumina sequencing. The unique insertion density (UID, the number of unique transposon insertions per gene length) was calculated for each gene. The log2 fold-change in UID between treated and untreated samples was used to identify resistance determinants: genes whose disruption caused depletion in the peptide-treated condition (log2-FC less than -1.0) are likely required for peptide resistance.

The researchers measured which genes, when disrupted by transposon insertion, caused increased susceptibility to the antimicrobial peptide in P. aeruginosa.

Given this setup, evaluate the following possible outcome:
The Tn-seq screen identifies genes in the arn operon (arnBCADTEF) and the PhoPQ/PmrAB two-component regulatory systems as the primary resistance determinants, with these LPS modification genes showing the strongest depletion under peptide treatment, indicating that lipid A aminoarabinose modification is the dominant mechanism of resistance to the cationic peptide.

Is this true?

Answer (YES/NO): NO